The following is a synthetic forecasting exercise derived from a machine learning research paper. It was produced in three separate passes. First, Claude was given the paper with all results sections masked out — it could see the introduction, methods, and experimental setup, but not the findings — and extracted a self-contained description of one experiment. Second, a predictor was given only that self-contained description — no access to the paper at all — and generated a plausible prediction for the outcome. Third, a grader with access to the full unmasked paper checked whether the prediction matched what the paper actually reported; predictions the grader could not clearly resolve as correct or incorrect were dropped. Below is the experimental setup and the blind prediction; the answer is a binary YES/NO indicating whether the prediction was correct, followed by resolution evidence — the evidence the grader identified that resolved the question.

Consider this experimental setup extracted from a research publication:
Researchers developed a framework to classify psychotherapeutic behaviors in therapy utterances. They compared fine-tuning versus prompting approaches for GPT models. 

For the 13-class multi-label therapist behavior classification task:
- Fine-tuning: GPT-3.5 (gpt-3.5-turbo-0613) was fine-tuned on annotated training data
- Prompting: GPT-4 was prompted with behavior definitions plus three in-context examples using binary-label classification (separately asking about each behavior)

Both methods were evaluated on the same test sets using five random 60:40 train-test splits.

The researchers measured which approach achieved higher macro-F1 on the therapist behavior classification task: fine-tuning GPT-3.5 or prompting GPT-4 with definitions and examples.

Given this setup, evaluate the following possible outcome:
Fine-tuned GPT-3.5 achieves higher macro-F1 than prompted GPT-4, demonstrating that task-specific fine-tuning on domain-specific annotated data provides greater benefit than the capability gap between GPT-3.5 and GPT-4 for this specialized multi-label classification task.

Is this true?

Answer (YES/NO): NO